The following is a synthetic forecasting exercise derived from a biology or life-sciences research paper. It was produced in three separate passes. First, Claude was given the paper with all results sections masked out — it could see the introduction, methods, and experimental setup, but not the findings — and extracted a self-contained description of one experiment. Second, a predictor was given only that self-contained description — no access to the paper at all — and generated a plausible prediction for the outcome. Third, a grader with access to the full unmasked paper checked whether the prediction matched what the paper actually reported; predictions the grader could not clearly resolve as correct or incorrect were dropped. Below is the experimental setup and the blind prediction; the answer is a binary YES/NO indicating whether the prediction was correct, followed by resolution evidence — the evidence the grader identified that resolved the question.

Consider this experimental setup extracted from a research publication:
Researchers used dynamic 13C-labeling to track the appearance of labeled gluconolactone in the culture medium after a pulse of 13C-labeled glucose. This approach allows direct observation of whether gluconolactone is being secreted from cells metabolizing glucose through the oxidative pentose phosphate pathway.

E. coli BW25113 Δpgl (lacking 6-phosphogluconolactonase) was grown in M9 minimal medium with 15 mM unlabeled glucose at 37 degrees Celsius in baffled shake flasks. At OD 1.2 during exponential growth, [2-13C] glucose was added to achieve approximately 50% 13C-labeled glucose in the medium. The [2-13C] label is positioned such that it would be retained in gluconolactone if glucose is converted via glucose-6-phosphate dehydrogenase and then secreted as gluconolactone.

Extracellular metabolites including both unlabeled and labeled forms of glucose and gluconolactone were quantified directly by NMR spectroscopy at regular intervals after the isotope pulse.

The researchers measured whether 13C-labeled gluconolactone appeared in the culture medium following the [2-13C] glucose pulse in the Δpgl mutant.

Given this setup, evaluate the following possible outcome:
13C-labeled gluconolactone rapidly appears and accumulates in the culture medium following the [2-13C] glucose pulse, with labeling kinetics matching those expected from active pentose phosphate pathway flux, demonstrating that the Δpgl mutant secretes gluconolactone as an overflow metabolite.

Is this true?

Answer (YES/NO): YES